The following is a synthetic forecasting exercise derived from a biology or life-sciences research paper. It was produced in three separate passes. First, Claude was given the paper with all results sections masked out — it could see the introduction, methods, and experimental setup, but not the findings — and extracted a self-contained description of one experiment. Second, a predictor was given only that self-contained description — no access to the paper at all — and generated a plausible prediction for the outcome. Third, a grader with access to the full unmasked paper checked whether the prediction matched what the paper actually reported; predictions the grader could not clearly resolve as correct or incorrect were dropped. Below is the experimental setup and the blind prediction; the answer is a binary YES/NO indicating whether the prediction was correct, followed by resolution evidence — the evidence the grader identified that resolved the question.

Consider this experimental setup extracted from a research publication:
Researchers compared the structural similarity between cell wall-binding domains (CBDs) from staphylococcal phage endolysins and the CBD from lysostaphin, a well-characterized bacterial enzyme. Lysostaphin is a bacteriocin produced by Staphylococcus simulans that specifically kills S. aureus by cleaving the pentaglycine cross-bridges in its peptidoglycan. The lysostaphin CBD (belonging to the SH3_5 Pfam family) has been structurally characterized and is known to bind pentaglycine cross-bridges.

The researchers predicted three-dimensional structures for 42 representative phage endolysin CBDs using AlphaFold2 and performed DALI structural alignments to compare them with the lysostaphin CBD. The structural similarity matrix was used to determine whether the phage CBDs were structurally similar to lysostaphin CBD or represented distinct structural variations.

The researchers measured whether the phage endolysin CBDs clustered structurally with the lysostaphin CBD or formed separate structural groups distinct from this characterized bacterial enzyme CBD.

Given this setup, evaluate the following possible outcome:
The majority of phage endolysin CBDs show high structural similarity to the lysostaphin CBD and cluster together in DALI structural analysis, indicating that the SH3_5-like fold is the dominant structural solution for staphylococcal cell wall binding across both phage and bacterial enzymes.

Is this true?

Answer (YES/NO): NO